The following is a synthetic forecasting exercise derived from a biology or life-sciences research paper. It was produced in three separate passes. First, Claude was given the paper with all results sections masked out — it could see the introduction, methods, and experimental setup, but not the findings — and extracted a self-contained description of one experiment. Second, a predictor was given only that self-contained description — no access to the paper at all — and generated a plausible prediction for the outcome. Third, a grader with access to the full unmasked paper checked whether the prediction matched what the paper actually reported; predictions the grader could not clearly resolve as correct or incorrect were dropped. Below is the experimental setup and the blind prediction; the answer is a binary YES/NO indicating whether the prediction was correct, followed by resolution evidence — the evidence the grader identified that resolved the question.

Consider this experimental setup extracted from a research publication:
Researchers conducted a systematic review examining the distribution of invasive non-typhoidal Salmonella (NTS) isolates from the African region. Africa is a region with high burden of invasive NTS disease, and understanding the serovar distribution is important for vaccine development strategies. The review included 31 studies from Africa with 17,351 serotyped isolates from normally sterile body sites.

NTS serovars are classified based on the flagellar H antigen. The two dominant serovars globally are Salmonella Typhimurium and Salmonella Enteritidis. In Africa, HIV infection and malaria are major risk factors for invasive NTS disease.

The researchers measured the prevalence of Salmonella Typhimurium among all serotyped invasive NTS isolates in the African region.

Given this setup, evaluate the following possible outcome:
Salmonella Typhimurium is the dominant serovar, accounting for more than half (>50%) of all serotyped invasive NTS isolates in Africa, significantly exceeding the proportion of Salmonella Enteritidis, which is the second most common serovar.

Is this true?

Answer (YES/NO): YES